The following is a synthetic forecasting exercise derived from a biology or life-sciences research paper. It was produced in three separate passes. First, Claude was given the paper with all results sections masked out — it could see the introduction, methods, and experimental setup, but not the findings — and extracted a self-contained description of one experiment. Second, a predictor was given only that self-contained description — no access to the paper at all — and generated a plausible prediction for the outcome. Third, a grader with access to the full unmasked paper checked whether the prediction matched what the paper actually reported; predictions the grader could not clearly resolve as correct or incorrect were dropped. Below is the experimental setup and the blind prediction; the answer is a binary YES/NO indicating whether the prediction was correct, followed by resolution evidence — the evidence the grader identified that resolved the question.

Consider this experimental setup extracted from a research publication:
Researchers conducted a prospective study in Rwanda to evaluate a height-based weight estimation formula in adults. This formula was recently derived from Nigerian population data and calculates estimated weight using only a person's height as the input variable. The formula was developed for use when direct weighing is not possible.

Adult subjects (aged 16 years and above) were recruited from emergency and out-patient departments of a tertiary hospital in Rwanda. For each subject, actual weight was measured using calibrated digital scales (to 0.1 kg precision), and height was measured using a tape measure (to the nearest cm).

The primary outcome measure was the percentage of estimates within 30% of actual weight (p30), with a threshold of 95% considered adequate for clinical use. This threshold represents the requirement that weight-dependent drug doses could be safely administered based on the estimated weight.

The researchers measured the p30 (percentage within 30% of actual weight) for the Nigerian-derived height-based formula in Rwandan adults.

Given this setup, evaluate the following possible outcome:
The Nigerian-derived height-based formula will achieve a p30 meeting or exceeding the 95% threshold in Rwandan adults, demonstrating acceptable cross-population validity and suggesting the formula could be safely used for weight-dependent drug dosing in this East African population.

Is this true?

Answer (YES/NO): NO